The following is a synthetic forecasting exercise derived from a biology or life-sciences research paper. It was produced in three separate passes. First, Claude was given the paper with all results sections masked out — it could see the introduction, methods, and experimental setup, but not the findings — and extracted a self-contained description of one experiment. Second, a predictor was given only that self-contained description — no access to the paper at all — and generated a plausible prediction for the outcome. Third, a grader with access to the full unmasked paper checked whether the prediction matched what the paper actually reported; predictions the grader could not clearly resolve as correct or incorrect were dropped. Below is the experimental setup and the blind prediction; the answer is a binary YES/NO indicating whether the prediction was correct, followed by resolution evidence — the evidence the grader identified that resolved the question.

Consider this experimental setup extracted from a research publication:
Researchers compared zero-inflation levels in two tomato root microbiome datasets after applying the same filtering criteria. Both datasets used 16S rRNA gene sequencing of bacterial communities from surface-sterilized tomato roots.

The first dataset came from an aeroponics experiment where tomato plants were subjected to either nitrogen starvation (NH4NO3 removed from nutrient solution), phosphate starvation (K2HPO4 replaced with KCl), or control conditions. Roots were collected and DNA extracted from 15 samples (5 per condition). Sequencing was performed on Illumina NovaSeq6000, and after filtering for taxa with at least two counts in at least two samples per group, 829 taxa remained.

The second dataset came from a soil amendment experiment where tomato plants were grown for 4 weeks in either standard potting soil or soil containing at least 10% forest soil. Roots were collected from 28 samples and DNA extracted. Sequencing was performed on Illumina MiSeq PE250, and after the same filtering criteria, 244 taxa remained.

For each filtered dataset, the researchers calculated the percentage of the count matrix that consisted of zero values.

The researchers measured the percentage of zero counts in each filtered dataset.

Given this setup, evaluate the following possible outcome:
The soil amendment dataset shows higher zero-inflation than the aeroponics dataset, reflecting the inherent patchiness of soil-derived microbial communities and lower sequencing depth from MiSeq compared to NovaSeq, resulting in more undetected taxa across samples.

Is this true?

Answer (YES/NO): YES